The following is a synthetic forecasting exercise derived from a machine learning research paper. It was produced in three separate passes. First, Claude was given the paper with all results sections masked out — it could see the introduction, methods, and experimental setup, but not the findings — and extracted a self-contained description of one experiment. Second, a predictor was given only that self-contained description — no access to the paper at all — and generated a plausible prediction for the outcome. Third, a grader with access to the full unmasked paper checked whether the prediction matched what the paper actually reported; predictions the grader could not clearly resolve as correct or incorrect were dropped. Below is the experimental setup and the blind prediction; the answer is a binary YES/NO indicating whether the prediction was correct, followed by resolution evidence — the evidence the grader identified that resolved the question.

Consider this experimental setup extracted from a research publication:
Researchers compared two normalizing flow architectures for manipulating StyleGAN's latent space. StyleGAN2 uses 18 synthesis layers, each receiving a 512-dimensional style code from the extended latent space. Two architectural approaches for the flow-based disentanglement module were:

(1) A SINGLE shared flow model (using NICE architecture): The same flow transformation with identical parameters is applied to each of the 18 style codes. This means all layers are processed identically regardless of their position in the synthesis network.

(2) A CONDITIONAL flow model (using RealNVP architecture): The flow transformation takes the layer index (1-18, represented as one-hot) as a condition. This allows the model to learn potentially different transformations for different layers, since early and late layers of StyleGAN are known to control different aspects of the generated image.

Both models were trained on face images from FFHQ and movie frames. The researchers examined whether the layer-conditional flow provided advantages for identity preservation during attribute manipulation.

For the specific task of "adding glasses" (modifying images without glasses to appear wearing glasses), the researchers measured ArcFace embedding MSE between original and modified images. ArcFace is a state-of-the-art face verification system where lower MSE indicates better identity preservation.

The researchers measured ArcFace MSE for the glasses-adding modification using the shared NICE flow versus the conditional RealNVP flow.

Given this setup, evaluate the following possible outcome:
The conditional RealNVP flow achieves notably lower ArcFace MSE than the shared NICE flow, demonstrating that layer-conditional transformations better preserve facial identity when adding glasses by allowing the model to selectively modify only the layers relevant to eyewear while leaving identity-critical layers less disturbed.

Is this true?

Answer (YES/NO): NO